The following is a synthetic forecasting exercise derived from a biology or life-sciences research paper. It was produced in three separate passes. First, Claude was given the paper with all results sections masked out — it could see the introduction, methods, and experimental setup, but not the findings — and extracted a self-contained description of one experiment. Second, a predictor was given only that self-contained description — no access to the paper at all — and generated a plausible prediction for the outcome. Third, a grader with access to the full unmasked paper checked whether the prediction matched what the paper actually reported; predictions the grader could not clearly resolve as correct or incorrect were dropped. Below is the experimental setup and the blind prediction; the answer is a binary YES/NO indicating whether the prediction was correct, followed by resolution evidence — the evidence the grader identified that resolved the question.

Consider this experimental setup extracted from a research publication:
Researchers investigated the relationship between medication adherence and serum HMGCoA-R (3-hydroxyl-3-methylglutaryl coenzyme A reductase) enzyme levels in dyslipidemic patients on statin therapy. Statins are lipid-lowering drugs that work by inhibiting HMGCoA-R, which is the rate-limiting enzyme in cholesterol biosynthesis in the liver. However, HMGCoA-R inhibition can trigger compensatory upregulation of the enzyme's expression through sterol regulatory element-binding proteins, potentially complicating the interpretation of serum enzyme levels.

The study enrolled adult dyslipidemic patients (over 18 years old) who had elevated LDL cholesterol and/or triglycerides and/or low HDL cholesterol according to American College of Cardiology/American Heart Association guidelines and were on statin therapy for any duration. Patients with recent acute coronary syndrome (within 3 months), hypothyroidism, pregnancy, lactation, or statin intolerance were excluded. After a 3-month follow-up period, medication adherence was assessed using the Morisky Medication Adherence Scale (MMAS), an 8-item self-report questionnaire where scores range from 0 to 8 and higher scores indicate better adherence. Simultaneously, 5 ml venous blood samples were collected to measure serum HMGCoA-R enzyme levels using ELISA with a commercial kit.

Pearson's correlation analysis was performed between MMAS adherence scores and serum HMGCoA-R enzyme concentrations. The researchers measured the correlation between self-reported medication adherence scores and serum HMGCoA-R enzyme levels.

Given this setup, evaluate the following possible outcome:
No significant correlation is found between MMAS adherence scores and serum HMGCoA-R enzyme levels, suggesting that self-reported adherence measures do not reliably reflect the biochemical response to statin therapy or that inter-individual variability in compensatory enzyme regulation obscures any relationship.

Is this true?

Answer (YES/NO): NO